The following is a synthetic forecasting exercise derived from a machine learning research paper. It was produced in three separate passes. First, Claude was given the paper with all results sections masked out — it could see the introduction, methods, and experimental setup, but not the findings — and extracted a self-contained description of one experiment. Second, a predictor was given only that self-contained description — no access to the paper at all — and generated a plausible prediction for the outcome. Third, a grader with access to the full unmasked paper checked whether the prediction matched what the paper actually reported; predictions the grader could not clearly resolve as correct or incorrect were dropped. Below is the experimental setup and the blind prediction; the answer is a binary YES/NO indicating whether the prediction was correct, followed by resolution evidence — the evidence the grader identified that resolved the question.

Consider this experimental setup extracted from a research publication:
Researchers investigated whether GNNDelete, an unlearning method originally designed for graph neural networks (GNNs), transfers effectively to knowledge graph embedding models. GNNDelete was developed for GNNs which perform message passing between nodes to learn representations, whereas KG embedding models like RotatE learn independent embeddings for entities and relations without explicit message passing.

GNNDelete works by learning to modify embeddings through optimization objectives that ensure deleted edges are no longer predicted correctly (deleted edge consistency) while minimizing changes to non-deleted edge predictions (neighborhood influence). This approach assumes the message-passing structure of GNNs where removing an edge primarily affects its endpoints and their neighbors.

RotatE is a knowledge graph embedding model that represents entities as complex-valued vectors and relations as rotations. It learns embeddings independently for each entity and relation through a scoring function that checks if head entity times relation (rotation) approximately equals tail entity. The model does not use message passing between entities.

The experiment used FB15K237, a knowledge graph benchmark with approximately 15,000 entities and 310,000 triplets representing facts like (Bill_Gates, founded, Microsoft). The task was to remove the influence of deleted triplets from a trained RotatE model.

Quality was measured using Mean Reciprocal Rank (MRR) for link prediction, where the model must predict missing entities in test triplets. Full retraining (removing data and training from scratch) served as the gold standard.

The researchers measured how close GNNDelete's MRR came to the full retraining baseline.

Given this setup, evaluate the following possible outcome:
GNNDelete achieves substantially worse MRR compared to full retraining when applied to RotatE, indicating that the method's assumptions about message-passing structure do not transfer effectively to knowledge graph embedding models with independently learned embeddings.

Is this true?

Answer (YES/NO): YES